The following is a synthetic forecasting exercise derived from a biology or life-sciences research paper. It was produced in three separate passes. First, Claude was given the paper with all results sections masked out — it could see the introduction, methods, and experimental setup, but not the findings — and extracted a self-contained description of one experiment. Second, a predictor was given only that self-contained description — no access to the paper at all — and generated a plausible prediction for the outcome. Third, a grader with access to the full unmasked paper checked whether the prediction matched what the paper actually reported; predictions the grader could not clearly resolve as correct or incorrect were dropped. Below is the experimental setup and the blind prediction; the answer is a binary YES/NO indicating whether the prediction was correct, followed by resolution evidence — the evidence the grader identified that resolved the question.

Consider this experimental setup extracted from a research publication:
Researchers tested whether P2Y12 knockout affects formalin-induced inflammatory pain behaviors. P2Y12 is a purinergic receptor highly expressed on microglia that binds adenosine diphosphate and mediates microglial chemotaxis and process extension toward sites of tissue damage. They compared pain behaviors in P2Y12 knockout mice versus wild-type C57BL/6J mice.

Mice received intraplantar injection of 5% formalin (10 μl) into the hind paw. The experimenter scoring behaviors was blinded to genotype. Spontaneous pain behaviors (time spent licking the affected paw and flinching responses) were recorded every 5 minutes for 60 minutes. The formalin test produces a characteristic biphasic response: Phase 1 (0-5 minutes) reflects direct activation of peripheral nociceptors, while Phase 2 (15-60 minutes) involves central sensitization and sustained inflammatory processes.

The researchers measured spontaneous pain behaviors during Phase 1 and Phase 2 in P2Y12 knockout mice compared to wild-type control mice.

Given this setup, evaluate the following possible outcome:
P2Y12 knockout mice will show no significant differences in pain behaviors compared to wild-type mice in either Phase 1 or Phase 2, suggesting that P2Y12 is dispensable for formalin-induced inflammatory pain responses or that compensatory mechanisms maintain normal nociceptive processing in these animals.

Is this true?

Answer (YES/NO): NO